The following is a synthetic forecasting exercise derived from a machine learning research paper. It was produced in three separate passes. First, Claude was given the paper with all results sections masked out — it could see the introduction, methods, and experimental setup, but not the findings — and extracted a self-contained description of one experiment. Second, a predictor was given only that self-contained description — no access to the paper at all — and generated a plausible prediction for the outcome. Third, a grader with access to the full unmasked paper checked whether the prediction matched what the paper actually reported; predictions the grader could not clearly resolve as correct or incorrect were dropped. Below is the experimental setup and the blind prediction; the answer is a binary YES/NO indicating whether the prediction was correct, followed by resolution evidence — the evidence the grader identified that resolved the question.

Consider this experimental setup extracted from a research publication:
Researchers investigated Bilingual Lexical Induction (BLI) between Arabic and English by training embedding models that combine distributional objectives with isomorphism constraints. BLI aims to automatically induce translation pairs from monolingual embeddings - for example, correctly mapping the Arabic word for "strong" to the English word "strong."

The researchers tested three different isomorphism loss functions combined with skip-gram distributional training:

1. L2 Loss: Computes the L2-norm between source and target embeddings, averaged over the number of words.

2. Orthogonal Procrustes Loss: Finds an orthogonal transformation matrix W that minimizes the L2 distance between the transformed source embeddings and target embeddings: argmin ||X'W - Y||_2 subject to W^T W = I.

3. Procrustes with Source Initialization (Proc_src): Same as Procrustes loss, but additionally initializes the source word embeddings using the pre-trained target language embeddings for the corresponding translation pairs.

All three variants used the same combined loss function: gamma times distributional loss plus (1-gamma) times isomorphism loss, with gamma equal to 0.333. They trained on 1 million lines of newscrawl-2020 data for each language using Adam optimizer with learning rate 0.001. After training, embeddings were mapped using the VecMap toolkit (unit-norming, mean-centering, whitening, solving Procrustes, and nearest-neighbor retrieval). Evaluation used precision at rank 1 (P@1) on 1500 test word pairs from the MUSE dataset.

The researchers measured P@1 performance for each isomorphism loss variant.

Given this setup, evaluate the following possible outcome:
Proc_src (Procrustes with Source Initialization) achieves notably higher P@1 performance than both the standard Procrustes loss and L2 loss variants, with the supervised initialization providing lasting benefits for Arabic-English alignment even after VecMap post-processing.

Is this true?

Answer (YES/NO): NO